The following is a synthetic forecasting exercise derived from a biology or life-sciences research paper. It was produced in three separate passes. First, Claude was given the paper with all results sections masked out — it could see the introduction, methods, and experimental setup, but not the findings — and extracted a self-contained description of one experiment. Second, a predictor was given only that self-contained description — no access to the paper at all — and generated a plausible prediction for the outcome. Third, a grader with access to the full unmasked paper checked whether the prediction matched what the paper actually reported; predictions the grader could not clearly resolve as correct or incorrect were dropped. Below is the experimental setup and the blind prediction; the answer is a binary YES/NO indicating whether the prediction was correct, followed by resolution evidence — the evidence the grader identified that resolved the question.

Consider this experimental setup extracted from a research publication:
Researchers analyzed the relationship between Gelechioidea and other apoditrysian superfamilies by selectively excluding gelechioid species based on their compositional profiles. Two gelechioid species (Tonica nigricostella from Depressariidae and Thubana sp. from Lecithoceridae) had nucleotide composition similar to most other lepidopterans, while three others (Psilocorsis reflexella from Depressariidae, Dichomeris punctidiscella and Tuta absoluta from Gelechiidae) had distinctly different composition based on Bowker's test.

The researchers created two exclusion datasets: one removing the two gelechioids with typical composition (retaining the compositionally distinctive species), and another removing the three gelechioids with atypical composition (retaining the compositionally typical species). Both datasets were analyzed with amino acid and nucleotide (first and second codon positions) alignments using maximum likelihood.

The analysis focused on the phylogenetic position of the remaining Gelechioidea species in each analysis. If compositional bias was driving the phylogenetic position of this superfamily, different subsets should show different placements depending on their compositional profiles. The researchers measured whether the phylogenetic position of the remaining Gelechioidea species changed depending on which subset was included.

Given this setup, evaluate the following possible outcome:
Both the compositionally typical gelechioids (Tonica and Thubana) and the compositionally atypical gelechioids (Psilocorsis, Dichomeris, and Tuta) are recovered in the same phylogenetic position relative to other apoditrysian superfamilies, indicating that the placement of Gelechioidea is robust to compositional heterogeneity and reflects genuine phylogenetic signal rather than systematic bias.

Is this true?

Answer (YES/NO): NO